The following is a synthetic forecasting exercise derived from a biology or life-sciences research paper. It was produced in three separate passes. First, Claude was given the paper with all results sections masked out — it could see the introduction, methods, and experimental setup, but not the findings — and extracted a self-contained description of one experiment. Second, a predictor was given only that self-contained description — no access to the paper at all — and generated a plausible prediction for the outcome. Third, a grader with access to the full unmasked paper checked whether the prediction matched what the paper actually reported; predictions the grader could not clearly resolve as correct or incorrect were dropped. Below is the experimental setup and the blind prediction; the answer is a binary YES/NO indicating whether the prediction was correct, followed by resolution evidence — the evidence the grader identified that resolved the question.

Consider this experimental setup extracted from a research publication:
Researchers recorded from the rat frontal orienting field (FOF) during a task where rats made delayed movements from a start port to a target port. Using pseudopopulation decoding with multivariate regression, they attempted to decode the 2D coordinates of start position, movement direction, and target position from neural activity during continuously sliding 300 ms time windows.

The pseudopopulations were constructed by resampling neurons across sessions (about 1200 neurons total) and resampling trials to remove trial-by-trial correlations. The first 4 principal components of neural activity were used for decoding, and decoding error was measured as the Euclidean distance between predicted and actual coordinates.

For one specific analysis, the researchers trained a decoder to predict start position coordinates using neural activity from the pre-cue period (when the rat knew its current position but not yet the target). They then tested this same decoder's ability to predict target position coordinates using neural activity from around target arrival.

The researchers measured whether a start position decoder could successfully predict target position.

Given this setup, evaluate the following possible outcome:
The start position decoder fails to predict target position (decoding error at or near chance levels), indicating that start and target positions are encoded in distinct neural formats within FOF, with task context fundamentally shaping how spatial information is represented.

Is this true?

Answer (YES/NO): NO